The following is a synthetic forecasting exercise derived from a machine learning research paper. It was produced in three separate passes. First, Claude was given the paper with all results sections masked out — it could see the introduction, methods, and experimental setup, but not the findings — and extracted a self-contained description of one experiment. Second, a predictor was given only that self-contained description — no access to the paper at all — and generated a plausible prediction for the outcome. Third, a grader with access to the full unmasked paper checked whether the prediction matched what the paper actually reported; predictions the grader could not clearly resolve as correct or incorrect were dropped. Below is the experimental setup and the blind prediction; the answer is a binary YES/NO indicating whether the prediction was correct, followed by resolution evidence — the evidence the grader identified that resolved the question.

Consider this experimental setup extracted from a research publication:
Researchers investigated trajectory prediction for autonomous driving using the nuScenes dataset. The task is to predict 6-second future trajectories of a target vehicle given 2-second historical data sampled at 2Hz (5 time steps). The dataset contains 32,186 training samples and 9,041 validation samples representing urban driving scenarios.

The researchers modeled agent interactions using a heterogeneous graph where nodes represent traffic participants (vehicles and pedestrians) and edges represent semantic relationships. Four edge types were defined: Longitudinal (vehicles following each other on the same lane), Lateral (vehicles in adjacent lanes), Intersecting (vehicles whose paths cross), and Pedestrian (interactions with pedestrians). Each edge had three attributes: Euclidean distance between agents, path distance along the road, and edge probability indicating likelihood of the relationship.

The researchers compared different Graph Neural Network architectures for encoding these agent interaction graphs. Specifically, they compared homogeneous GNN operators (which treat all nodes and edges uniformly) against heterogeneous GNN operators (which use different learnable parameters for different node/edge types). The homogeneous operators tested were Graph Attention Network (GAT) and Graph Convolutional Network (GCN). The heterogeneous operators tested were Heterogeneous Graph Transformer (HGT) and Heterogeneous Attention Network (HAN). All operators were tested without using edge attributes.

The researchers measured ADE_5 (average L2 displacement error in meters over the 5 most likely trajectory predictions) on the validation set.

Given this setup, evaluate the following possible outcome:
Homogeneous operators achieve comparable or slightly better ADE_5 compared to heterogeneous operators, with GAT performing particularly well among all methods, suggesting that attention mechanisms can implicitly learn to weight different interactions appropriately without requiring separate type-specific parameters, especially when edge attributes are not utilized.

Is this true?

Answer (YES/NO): NO